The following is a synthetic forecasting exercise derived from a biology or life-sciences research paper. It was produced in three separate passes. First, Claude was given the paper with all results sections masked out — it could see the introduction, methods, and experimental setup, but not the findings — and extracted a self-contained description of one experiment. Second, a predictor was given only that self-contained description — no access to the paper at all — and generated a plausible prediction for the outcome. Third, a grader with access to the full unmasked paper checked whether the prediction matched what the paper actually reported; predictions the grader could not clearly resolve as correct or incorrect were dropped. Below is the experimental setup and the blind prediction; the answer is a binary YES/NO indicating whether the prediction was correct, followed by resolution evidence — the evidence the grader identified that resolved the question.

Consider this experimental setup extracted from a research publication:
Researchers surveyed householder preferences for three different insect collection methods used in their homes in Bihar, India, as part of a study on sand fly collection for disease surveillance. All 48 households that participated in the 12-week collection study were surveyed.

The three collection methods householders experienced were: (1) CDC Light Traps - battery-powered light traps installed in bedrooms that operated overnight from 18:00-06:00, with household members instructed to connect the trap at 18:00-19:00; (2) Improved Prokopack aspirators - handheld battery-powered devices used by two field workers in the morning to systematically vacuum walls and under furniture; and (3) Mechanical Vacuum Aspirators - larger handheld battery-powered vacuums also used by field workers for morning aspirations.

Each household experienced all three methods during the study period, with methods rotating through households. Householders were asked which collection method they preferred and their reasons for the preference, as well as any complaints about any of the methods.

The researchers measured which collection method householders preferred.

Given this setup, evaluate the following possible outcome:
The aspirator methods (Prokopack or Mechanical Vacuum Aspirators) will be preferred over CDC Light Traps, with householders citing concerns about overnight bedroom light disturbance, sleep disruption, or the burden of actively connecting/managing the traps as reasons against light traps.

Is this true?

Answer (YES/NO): NO